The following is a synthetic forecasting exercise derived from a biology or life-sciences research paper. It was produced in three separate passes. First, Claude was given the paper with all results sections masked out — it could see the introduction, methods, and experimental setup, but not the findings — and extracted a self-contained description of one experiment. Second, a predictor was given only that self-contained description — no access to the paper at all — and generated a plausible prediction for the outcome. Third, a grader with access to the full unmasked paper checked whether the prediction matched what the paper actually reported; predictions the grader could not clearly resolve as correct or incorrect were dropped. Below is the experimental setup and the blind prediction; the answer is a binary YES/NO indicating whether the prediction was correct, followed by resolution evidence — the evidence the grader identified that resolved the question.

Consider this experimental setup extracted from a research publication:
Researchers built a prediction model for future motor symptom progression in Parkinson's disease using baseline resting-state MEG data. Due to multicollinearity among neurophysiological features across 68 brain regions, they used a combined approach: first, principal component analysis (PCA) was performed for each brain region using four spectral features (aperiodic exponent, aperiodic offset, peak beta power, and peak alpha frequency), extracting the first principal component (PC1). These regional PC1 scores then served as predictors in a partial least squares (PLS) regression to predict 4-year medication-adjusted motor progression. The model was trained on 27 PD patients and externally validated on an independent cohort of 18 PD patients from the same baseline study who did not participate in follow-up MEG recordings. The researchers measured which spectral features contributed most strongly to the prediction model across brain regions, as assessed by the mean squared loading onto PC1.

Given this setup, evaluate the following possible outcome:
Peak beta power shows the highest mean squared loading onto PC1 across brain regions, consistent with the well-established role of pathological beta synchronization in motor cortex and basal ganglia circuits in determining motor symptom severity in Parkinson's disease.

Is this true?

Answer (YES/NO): NO